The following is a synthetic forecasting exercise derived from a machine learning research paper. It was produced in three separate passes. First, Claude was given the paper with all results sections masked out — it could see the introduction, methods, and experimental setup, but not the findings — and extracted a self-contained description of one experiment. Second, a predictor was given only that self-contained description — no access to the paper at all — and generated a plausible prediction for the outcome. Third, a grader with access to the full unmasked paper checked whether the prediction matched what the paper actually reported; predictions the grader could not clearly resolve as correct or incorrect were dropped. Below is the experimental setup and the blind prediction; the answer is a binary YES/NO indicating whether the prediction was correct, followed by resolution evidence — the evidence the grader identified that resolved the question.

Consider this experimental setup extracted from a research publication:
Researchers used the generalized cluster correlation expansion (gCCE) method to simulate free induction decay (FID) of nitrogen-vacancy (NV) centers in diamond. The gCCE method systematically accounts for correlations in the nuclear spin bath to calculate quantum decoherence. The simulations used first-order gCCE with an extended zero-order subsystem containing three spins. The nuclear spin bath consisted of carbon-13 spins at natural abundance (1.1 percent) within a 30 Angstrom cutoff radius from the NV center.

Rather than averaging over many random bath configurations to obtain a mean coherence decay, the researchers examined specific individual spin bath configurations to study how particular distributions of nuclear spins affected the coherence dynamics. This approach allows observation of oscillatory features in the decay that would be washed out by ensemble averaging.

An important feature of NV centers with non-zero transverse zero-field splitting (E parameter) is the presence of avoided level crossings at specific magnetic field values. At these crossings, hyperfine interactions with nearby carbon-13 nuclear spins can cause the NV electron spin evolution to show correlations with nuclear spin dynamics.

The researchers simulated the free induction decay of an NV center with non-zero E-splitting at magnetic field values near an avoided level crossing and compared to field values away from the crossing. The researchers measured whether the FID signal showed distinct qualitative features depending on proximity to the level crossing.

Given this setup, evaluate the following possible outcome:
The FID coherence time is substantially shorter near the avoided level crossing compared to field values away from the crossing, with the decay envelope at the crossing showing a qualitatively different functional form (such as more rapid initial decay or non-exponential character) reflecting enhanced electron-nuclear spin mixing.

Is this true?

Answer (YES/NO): NO